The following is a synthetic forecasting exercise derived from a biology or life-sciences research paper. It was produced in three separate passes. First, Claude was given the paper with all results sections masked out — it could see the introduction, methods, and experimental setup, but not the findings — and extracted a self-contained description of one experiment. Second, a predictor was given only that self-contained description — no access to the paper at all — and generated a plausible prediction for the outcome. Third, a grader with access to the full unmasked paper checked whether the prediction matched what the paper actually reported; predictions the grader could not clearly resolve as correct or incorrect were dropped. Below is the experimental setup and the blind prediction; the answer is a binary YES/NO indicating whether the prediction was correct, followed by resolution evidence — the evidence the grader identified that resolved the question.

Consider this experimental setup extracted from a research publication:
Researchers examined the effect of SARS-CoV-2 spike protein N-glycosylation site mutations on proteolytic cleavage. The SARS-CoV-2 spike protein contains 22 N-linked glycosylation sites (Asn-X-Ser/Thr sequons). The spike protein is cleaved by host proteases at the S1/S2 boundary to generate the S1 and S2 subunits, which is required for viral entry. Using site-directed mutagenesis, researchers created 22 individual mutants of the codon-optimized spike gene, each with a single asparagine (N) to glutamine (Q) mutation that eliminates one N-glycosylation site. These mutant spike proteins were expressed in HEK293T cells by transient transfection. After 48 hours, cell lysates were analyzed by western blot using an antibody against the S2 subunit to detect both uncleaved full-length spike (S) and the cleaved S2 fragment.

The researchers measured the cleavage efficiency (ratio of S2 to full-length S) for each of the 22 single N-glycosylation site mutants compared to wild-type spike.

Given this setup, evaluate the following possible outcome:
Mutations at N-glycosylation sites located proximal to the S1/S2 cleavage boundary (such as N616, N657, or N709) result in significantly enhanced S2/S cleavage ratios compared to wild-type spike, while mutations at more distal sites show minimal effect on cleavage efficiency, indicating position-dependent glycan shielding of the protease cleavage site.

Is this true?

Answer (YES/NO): NO